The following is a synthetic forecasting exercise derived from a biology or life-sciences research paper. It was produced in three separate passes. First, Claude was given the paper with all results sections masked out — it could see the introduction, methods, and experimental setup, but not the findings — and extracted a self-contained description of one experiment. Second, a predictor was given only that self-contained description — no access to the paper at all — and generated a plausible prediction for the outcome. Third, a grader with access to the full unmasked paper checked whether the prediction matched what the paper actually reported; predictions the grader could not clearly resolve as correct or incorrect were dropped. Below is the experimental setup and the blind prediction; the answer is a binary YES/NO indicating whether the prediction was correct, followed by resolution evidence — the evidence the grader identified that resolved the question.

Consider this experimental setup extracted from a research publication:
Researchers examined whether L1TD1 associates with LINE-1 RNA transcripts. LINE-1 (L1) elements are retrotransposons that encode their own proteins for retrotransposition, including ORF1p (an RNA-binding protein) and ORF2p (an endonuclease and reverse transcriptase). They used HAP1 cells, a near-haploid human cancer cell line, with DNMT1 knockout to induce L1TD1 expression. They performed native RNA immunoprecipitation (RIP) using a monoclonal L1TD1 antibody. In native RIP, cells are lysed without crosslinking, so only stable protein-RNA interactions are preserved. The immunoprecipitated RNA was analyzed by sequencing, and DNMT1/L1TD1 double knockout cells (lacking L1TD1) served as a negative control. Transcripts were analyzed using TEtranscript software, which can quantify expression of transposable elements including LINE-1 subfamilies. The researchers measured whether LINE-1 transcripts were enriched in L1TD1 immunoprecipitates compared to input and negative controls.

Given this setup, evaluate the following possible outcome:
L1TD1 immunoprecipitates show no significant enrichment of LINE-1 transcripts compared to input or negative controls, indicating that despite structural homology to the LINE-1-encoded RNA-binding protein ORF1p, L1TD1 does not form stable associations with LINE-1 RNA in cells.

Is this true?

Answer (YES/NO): NO